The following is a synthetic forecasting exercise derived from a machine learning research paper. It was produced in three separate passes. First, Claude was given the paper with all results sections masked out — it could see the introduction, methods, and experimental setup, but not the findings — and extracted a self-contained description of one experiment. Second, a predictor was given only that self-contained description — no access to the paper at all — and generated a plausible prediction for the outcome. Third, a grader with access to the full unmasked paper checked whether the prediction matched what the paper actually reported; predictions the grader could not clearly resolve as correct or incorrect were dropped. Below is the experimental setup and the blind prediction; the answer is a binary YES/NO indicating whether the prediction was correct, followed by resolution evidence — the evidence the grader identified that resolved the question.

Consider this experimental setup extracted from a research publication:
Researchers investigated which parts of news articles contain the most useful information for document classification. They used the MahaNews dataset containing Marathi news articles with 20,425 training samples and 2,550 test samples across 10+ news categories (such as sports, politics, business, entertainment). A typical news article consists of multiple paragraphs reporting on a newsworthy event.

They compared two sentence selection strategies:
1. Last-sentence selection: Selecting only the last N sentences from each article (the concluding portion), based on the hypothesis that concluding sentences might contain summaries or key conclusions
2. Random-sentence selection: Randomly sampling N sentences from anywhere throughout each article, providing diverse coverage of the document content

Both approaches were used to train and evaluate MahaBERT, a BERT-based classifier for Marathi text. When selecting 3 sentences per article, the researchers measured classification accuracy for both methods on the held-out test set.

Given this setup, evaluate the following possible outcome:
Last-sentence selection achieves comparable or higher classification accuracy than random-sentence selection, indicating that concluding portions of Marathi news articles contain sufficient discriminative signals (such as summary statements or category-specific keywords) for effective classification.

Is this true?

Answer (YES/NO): NO